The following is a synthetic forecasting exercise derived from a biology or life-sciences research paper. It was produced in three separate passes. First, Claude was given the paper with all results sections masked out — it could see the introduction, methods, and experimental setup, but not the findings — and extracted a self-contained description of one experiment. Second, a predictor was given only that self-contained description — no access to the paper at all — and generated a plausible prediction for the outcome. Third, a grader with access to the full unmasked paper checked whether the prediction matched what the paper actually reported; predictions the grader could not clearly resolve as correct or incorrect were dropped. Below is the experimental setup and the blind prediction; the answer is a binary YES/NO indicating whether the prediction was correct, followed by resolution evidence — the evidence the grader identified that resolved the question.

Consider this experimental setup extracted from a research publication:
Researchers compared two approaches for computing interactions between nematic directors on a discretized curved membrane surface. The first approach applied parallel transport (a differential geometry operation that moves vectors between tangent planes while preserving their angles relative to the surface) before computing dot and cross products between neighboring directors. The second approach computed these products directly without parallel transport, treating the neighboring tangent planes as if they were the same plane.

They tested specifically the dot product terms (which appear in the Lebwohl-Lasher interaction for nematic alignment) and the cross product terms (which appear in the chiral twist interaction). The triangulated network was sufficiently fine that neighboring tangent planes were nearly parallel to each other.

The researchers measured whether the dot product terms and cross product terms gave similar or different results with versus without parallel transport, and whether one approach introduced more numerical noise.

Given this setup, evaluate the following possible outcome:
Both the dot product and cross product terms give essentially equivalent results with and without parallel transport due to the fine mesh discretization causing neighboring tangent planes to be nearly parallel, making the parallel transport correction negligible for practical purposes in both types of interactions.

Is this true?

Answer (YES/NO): NO